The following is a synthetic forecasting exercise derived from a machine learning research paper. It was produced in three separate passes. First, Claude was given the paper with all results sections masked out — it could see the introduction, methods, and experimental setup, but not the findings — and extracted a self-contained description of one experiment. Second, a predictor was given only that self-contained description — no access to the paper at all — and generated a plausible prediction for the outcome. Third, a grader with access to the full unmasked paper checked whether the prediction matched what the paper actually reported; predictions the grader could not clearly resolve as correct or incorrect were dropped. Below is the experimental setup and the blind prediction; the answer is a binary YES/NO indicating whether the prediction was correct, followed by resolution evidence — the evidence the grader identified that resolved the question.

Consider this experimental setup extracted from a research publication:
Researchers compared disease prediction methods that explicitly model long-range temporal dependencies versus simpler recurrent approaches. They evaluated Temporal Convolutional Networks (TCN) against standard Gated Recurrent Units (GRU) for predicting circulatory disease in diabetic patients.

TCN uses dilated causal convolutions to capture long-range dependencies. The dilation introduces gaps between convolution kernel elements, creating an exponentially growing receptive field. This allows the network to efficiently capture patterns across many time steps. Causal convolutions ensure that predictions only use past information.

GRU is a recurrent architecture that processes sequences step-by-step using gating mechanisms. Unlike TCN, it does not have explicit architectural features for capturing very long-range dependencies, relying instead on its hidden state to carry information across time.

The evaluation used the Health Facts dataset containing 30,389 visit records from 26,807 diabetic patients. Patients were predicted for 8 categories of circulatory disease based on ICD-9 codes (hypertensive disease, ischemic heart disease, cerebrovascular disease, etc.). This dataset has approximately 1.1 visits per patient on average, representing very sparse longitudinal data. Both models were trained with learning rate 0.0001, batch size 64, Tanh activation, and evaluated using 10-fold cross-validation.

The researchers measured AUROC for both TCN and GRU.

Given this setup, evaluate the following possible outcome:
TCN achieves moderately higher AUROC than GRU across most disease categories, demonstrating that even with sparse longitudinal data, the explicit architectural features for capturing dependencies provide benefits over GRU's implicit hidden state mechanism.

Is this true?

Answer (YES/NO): NO